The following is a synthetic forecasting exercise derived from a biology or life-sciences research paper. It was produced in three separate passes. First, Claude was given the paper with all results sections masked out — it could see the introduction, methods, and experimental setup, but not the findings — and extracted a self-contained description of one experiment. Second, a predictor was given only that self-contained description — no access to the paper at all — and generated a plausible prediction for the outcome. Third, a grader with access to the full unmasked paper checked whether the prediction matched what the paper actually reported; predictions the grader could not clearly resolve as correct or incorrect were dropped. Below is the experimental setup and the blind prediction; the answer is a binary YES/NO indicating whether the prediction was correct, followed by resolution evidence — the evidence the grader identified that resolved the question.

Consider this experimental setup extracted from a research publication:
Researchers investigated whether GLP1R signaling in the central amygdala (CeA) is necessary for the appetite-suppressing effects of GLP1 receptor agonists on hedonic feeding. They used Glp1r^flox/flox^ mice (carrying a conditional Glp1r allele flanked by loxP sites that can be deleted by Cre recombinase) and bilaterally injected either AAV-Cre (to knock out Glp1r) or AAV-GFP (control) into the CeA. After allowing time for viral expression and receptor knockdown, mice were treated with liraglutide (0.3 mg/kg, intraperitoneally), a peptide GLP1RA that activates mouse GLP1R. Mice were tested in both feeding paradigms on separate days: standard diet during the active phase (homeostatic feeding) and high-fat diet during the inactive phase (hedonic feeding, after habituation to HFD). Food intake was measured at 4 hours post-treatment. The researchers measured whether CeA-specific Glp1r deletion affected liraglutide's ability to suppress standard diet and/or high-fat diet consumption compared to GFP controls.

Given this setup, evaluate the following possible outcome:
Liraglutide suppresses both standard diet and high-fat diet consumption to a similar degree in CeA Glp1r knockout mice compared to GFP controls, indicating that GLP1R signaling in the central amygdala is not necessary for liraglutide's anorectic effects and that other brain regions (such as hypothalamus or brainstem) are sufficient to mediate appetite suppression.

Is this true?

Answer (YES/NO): NO